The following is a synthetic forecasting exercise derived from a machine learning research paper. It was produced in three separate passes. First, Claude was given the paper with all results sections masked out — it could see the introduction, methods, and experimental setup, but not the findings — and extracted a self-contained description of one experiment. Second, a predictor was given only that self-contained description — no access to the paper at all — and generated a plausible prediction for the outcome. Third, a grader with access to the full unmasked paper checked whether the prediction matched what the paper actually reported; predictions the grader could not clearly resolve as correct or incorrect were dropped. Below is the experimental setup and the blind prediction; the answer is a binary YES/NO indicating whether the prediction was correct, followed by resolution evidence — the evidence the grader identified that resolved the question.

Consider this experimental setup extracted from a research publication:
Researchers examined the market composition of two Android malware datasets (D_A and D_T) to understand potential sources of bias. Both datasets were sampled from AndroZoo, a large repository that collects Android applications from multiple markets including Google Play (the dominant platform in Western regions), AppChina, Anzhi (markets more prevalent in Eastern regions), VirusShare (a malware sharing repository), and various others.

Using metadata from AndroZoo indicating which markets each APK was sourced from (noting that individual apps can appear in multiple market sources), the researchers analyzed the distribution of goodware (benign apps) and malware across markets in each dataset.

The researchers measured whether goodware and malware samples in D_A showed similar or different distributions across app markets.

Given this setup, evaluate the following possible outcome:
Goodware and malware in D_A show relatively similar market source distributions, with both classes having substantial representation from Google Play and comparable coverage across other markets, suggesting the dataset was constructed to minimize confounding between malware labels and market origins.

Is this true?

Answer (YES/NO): NO